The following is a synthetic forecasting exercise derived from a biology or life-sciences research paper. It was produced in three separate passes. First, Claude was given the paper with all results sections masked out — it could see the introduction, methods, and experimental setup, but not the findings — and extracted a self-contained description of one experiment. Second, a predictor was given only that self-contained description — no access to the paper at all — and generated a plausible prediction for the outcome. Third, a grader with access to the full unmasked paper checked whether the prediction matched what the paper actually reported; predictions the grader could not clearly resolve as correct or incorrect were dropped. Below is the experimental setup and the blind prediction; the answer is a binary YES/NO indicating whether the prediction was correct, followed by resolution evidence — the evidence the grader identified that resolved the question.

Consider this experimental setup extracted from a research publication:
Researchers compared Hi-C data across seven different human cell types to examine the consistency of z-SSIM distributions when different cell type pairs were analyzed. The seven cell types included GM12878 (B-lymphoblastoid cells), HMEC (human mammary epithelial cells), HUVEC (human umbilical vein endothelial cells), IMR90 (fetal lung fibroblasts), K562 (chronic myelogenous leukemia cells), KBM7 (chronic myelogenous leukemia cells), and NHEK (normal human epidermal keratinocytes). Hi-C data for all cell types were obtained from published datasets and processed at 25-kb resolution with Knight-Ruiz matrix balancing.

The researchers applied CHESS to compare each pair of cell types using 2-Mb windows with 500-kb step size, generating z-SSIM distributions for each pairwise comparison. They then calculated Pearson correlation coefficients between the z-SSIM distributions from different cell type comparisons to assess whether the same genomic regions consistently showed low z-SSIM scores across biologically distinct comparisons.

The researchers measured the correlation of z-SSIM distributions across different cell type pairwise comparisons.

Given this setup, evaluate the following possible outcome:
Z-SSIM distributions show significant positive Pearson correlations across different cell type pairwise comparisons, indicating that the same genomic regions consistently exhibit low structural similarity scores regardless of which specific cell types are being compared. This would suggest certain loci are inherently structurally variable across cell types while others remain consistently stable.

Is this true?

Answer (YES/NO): YES